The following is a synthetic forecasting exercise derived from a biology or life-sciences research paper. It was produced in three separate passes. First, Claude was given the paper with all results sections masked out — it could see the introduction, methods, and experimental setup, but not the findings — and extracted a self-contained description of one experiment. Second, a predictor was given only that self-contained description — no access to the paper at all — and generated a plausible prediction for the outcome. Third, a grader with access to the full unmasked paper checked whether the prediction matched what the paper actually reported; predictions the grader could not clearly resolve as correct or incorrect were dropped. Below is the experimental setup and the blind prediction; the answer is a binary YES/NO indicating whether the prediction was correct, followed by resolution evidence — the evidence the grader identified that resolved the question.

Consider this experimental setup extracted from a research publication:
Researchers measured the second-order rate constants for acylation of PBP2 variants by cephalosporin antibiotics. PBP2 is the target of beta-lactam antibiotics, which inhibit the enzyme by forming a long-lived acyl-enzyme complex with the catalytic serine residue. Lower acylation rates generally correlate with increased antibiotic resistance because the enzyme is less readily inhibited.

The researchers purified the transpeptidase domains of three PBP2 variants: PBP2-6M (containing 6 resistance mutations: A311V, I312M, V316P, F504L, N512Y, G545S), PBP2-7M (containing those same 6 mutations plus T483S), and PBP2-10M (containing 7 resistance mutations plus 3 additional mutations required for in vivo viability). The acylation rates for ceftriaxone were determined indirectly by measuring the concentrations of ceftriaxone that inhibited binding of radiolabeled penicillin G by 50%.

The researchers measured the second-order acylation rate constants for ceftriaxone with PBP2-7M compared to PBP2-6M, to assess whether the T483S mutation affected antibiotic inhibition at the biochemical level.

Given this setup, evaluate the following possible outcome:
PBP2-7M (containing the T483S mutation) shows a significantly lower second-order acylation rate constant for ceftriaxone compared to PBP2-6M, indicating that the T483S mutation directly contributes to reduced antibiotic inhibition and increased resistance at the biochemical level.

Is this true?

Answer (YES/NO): YES